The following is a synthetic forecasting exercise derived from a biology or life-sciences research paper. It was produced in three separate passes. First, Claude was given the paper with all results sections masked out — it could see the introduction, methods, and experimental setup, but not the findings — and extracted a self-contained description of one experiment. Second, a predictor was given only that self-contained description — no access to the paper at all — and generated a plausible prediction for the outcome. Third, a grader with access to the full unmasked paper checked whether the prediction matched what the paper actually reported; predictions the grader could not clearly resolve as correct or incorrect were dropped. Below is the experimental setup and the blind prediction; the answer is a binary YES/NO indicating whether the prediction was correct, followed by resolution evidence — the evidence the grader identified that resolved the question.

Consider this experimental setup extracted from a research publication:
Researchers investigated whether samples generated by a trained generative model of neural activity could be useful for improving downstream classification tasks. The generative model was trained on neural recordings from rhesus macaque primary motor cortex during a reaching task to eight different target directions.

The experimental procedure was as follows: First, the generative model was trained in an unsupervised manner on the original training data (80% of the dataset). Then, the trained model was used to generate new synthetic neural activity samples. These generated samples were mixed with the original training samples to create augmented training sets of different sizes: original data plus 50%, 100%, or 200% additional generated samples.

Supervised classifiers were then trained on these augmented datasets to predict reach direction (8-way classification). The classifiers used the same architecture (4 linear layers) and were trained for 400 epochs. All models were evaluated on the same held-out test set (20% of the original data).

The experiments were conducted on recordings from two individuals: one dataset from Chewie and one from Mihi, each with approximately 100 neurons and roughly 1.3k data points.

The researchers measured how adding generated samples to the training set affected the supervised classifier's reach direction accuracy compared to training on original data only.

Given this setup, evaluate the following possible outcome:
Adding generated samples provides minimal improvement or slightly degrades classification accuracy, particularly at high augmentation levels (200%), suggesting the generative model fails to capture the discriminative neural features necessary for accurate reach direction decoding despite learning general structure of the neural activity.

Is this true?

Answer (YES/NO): NO